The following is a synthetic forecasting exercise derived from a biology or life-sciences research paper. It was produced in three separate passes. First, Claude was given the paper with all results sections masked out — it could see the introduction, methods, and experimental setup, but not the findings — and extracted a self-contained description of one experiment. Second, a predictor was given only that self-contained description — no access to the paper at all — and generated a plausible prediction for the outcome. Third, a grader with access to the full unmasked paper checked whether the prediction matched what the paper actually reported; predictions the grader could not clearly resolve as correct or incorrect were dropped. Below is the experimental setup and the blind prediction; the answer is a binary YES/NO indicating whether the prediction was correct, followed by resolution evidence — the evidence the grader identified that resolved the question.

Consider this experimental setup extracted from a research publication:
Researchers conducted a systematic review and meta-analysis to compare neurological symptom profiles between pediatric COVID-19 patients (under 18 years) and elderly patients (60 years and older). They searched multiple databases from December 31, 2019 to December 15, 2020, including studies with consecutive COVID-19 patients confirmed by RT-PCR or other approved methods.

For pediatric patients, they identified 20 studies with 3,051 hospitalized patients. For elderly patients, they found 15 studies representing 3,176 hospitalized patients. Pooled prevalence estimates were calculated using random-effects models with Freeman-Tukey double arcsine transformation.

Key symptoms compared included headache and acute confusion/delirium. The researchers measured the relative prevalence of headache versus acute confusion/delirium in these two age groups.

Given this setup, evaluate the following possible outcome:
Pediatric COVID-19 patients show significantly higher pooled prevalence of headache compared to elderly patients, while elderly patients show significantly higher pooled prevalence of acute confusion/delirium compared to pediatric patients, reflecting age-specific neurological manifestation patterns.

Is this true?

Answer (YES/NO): NO